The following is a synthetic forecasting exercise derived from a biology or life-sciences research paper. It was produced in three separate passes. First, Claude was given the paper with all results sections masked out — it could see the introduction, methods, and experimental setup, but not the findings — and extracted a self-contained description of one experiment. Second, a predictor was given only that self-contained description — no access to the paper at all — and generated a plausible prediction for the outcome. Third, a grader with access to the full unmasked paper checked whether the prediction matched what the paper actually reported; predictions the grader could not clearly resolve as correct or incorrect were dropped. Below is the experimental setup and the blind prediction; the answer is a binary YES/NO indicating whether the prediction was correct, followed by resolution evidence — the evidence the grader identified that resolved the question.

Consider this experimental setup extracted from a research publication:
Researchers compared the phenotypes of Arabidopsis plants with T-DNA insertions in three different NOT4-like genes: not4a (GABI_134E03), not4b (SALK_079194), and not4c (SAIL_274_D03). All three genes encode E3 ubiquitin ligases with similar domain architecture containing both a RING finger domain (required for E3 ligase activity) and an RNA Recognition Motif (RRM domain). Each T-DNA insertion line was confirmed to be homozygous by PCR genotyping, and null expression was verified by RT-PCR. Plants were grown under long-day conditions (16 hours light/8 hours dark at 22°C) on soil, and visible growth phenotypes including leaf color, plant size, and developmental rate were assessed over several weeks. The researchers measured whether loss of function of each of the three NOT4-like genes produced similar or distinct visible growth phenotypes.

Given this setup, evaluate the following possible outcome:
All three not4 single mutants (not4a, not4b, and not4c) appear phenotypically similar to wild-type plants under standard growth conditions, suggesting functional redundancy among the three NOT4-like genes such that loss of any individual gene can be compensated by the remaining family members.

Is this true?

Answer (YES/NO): NO